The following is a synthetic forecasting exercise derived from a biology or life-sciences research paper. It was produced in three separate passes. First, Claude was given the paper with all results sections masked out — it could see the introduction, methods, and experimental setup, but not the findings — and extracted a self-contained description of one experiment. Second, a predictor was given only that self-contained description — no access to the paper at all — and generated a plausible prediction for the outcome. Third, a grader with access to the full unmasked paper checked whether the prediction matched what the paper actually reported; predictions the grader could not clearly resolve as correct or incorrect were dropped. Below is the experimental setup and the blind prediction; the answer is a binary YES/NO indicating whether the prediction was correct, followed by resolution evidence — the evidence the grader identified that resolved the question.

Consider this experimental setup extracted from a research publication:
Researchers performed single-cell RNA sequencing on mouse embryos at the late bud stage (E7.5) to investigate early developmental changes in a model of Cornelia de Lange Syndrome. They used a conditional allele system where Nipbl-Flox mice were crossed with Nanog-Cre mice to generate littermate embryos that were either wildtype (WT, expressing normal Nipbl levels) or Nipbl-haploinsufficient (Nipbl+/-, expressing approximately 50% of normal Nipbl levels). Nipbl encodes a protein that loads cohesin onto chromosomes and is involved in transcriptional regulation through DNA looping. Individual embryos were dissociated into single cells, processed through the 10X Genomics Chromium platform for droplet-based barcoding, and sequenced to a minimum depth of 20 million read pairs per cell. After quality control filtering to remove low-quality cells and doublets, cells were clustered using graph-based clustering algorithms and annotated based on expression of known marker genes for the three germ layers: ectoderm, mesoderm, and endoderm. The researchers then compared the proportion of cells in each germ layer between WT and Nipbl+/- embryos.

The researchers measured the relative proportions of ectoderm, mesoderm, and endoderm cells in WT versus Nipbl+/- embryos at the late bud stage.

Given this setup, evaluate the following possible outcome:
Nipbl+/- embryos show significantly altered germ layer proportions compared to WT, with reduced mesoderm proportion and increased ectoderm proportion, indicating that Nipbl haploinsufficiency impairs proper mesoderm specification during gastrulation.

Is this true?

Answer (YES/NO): YES